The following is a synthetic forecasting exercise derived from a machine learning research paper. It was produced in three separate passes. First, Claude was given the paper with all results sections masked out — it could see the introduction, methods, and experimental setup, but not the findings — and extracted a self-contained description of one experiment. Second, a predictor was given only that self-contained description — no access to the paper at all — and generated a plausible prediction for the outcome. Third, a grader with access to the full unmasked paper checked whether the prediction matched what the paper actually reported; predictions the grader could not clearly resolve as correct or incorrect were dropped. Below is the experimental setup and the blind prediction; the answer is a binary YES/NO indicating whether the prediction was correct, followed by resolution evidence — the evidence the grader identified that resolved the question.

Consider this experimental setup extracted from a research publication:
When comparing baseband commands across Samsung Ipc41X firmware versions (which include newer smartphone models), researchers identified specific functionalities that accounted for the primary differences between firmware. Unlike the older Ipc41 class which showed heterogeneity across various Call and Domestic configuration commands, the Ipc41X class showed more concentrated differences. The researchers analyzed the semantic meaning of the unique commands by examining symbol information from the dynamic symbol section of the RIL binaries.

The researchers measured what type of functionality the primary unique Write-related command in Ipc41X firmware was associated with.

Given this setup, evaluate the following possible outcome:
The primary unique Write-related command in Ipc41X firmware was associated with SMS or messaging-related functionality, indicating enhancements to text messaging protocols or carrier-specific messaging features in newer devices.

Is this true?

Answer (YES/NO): NO